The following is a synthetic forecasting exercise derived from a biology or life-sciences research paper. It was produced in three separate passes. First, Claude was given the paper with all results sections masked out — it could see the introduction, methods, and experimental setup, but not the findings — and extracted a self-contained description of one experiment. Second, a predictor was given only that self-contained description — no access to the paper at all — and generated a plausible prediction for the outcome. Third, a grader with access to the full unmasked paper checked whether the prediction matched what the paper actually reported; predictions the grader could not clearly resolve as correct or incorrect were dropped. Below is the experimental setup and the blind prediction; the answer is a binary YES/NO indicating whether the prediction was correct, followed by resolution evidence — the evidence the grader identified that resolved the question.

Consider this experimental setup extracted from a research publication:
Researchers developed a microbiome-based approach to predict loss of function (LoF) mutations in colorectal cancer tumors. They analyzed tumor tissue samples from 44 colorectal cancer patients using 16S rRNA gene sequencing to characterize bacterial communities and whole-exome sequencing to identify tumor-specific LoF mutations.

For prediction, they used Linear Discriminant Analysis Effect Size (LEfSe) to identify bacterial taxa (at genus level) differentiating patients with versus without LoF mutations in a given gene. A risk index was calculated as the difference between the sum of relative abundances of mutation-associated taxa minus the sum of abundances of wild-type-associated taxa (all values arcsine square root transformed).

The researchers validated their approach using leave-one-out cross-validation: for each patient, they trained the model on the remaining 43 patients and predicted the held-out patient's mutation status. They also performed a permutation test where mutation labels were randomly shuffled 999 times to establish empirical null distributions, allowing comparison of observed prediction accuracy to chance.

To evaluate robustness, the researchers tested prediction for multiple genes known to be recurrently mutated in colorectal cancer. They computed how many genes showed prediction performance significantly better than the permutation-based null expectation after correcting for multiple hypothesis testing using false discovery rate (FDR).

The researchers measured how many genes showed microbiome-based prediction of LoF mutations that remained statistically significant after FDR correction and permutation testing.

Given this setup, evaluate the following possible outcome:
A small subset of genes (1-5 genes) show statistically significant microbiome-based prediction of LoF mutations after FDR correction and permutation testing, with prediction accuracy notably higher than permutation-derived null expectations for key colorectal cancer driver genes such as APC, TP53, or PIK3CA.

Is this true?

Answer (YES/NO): YES